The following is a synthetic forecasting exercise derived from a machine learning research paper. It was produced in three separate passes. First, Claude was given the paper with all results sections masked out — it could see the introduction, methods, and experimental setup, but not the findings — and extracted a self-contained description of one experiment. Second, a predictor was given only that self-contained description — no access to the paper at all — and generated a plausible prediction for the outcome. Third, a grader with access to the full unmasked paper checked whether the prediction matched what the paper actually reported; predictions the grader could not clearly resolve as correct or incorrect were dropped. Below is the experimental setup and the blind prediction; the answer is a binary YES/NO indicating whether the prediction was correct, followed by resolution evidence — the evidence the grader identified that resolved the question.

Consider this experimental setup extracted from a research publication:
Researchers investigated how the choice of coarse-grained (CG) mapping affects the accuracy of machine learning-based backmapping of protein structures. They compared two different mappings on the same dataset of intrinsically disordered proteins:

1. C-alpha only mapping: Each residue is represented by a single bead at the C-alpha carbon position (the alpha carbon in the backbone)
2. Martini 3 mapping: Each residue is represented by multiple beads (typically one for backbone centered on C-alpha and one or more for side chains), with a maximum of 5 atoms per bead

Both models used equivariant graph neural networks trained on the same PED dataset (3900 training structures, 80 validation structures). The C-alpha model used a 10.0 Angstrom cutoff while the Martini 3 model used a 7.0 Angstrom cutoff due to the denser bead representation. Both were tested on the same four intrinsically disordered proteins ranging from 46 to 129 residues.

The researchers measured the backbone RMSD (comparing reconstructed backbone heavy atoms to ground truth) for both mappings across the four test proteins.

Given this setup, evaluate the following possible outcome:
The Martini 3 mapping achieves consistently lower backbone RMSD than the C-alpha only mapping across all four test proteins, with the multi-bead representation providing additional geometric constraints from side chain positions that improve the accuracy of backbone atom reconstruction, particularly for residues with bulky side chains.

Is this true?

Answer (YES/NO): YES